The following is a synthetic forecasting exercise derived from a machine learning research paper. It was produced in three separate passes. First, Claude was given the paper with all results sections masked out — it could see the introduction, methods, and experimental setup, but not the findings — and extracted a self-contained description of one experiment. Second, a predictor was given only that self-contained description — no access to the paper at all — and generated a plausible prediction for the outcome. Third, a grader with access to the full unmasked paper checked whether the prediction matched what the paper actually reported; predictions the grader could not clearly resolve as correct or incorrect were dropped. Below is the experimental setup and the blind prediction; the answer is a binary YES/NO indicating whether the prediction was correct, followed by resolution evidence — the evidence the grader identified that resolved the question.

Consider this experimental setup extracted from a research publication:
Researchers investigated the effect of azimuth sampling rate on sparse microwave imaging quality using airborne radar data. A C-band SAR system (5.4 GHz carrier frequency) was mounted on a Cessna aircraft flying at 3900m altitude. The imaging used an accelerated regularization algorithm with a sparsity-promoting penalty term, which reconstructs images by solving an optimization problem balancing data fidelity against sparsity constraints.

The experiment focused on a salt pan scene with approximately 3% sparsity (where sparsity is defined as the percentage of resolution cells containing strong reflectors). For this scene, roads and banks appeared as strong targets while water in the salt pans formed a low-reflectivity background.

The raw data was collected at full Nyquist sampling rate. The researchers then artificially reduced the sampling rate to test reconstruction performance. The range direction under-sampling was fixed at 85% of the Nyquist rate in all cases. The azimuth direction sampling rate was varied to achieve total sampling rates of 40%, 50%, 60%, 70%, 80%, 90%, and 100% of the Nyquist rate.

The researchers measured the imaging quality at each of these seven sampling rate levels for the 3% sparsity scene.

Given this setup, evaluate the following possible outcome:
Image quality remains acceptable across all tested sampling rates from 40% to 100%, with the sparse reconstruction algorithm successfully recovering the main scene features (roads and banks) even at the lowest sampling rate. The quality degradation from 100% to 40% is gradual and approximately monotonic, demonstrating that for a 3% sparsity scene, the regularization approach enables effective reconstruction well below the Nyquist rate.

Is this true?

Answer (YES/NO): YES